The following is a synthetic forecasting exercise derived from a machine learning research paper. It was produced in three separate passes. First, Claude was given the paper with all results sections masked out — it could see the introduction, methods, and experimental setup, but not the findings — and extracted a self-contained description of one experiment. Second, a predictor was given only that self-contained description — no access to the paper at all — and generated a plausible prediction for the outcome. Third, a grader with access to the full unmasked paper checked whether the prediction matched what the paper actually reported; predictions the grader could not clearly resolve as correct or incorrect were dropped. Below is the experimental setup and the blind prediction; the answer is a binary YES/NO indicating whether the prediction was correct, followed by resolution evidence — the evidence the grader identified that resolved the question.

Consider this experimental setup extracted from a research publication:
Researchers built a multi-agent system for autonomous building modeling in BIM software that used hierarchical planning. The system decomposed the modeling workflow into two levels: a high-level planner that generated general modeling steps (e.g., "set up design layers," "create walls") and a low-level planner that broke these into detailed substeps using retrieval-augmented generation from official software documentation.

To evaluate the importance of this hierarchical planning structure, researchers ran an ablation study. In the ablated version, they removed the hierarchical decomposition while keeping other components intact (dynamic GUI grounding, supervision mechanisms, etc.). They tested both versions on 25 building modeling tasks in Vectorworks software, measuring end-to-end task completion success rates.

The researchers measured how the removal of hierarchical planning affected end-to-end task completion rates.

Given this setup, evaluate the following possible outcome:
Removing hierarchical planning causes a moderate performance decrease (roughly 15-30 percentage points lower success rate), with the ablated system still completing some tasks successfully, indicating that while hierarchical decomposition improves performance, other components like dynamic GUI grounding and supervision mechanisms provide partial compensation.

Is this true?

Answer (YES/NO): NO